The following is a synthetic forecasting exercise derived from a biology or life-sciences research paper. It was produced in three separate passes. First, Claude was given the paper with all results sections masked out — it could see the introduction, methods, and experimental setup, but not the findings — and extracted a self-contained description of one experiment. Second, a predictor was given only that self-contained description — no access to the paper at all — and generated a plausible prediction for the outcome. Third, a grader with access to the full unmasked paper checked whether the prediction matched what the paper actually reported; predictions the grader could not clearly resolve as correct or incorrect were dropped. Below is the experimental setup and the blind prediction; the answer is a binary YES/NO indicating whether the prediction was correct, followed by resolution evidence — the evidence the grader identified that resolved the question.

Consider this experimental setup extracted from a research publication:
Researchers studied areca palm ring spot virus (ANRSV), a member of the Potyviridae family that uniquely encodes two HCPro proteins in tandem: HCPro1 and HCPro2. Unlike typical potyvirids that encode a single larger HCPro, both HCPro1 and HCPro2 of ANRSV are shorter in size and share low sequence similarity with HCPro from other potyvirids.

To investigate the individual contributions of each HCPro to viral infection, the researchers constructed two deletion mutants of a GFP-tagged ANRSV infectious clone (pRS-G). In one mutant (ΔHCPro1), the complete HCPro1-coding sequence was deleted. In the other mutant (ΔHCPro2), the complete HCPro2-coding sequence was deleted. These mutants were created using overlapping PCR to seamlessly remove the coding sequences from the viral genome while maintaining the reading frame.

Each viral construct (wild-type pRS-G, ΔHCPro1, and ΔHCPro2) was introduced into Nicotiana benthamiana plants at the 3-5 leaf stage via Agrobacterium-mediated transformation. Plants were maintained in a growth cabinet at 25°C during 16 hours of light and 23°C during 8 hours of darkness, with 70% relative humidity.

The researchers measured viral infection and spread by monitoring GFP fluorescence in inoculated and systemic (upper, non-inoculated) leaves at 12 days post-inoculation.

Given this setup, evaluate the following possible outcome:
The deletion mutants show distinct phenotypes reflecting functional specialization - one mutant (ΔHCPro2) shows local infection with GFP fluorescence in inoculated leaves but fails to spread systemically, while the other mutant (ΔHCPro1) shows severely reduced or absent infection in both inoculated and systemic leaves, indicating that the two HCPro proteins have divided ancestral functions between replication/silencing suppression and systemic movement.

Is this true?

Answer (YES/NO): NO